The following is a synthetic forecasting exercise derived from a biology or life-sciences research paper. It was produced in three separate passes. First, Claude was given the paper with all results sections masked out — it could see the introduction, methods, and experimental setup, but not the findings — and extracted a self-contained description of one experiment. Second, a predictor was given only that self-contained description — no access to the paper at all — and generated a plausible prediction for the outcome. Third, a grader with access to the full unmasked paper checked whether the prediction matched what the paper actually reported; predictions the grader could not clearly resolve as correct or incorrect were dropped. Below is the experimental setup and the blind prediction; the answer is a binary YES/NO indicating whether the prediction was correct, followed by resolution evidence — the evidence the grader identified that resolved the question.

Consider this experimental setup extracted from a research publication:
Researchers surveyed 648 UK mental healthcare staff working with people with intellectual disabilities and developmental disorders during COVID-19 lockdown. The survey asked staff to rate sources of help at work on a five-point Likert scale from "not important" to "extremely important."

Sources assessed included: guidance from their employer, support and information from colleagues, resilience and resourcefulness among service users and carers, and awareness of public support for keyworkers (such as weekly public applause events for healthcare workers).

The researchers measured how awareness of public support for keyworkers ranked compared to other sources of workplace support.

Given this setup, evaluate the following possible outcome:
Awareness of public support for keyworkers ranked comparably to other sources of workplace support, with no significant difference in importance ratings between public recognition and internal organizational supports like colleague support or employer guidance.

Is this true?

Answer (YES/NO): NO